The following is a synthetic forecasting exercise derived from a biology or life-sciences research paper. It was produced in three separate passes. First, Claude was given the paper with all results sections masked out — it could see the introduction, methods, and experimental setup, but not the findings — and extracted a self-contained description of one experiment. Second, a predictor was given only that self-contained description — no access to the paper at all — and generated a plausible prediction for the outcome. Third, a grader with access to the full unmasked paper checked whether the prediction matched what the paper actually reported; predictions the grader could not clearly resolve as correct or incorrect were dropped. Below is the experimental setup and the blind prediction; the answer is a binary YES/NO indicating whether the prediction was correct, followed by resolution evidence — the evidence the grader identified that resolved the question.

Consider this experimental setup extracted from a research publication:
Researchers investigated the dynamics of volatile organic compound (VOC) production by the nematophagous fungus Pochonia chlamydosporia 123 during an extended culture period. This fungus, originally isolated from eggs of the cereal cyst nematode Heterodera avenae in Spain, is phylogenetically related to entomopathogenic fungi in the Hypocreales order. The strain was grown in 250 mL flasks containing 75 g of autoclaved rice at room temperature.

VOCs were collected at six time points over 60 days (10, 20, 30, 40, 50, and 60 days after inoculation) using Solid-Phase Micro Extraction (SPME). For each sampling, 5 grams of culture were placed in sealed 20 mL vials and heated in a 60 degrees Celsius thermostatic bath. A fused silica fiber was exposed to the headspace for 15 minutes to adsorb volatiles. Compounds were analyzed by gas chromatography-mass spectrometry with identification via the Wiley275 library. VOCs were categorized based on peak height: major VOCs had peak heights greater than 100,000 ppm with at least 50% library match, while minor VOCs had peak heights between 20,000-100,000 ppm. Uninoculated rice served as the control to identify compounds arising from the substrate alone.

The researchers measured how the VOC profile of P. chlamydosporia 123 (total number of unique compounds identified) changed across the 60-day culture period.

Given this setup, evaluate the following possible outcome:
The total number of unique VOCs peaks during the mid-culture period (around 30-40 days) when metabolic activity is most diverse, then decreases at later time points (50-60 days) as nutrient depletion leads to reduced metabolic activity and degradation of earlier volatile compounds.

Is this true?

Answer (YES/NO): NO